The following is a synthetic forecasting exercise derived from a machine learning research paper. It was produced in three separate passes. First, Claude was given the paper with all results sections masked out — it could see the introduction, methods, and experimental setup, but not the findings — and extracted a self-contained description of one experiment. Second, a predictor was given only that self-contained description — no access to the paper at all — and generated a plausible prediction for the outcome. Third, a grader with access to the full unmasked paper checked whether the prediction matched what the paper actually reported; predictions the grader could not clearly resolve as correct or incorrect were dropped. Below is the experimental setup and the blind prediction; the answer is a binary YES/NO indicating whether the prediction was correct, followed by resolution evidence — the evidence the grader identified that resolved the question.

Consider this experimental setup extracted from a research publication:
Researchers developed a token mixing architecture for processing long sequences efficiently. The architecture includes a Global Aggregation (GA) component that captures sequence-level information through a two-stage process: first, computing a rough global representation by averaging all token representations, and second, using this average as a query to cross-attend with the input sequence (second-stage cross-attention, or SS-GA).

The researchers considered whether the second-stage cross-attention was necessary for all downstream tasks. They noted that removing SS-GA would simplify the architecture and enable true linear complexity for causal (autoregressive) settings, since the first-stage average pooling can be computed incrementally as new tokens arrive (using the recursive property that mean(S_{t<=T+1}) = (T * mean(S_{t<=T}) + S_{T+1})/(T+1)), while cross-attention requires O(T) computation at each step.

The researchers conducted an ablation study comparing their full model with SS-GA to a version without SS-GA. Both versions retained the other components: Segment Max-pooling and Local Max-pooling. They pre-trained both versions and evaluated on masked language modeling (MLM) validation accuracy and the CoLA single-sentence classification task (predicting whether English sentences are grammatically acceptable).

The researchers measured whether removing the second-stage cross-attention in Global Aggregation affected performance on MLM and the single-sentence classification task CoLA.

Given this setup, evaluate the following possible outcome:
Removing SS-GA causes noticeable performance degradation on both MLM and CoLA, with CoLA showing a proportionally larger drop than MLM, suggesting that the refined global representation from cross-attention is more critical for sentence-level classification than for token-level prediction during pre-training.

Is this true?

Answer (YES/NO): NO